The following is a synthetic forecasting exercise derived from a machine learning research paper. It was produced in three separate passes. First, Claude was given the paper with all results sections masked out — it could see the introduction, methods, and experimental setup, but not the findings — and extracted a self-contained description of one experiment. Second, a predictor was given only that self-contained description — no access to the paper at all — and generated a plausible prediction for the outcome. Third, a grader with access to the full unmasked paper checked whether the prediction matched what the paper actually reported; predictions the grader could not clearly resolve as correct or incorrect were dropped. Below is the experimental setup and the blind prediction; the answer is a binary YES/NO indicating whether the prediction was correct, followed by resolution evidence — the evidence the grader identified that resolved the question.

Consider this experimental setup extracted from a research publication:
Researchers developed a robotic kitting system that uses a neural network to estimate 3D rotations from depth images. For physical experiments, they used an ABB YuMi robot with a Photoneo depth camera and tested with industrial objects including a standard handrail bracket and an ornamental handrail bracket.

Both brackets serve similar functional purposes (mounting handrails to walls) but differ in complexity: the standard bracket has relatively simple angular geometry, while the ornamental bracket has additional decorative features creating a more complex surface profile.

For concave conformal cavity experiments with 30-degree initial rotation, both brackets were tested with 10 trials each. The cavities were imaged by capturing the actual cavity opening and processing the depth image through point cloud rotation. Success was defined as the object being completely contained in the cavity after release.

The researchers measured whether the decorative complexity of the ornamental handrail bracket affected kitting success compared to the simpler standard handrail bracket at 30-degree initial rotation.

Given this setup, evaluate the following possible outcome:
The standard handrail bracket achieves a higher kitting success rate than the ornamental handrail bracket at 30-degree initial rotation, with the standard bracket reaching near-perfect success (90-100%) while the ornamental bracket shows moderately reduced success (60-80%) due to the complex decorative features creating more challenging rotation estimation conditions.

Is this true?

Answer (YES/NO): YES